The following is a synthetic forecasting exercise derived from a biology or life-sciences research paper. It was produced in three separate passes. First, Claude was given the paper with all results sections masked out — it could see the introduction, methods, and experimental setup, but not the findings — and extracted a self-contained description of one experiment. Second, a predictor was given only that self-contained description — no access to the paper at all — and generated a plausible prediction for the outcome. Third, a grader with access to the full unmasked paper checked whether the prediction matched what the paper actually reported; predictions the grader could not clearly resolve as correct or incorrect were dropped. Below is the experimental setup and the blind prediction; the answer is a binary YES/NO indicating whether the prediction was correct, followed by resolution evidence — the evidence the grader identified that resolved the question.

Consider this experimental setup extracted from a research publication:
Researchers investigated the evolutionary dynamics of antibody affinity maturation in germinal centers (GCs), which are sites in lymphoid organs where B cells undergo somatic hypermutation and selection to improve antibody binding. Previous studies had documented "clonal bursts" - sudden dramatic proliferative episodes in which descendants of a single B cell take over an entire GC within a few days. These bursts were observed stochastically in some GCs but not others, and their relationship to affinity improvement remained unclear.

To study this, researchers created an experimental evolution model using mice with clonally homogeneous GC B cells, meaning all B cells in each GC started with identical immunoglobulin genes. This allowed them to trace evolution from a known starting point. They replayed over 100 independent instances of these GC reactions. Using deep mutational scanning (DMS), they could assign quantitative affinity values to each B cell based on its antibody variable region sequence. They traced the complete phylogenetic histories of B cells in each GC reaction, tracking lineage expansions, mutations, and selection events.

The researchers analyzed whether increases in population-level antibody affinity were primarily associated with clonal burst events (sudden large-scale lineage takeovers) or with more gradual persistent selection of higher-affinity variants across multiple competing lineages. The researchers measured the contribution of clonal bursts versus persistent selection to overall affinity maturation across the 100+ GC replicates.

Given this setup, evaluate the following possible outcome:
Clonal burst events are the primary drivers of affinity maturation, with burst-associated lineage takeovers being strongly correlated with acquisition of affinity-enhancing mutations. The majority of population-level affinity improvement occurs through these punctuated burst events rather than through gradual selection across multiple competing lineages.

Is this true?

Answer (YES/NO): NO